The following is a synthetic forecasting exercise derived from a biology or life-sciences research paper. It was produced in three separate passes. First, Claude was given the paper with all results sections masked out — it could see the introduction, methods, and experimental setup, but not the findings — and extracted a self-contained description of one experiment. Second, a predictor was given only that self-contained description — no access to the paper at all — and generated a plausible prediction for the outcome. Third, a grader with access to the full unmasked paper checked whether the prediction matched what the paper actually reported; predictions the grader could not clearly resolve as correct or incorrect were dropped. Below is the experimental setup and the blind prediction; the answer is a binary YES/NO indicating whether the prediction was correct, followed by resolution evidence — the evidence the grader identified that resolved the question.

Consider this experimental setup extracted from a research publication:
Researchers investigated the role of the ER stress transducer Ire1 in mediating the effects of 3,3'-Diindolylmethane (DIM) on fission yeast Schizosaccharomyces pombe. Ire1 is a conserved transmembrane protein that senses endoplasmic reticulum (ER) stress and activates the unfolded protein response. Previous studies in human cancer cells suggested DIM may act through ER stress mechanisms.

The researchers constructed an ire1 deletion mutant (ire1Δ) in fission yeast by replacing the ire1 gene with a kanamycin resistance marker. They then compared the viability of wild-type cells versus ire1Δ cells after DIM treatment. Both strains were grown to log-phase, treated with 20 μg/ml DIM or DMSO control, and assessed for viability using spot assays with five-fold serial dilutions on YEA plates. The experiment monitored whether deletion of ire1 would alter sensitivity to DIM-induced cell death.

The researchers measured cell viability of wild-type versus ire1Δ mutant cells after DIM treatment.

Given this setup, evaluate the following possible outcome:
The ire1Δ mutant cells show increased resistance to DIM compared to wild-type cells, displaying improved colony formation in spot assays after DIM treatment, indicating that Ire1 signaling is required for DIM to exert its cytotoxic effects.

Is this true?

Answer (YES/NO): NO